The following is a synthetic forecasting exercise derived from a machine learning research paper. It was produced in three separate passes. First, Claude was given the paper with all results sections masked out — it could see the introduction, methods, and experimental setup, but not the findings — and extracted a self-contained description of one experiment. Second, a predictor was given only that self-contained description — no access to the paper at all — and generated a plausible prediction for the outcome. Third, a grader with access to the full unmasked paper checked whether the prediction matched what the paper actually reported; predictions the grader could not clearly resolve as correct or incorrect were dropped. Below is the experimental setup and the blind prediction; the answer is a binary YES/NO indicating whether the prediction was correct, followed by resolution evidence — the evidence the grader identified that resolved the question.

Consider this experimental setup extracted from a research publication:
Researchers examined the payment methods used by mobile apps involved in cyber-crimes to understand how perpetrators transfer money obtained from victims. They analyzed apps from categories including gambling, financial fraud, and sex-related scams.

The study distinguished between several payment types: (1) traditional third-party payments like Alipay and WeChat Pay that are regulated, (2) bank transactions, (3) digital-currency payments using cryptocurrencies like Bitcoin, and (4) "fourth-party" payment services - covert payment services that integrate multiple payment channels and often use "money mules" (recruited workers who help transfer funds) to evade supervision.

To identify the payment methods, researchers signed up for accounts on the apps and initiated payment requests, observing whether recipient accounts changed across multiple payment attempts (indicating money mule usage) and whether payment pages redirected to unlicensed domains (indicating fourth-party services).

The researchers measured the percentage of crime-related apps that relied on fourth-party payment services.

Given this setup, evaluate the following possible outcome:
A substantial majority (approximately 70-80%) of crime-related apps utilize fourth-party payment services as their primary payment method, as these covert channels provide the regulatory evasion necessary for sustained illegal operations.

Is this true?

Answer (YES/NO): NO